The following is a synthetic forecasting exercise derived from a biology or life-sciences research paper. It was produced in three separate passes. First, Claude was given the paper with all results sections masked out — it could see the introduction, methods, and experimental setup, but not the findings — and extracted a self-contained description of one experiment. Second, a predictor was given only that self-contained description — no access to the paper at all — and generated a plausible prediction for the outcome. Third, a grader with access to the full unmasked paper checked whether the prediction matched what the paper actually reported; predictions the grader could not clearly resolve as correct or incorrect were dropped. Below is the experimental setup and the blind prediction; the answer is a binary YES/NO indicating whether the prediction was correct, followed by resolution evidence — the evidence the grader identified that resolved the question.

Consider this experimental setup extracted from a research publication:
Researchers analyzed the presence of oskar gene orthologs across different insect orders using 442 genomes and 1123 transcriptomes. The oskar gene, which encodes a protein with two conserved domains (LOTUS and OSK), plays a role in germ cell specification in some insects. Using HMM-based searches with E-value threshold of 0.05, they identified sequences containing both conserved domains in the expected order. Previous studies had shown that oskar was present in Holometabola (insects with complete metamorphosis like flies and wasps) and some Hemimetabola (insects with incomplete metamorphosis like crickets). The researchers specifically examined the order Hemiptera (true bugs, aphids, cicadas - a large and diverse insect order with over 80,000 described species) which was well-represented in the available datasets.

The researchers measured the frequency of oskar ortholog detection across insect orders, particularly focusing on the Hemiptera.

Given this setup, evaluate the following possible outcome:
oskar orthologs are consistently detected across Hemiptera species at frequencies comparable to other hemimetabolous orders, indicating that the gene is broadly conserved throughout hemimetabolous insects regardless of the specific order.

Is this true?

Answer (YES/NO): NO